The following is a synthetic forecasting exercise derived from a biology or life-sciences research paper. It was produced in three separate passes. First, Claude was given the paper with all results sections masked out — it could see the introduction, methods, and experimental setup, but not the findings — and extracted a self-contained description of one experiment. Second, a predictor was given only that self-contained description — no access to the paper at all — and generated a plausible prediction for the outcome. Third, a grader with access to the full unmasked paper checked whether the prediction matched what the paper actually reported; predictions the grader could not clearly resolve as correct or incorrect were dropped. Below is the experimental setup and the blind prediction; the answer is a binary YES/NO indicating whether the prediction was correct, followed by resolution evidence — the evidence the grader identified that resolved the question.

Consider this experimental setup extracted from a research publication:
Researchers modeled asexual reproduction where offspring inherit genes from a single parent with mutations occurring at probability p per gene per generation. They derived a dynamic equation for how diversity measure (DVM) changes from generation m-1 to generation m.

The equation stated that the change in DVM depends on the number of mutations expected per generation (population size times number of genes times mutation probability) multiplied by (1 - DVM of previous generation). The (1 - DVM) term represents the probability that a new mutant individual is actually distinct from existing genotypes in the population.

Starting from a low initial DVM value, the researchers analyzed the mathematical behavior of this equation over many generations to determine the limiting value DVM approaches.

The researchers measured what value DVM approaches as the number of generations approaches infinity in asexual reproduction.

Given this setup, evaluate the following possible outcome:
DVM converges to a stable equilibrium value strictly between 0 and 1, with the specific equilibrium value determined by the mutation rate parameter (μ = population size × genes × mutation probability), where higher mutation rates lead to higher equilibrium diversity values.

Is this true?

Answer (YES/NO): NO